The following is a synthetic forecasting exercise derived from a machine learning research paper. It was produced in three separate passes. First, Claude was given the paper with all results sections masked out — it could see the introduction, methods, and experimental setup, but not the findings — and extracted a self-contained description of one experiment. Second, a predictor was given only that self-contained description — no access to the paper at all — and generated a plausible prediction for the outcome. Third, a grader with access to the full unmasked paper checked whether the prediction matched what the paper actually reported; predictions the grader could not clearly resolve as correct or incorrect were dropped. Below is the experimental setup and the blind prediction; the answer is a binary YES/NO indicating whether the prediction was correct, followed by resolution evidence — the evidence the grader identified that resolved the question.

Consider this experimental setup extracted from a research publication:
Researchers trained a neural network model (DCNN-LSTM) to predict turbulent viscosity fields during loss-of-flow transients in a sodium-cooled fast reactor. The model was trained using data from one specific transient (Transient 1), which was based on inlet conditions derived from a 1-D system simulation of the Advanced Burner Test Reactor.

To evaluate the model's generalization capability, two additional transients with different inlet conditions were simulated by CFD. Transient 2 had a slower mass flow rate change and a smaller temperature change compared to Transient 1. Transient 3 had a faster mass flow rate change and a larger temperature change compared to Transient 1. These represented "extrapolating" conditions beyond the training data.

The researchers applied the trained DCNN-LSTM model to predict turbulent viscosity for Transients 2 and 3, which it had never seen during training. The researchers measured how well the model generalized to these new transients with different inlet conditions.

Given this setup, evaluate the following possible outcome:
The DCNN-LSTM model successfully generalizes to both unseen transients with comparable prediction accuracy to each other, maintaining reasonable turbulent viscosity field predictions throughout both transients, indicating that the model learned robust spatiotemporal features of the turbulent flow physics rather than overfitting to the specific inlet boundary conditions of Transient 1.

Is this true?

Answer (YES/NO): NO